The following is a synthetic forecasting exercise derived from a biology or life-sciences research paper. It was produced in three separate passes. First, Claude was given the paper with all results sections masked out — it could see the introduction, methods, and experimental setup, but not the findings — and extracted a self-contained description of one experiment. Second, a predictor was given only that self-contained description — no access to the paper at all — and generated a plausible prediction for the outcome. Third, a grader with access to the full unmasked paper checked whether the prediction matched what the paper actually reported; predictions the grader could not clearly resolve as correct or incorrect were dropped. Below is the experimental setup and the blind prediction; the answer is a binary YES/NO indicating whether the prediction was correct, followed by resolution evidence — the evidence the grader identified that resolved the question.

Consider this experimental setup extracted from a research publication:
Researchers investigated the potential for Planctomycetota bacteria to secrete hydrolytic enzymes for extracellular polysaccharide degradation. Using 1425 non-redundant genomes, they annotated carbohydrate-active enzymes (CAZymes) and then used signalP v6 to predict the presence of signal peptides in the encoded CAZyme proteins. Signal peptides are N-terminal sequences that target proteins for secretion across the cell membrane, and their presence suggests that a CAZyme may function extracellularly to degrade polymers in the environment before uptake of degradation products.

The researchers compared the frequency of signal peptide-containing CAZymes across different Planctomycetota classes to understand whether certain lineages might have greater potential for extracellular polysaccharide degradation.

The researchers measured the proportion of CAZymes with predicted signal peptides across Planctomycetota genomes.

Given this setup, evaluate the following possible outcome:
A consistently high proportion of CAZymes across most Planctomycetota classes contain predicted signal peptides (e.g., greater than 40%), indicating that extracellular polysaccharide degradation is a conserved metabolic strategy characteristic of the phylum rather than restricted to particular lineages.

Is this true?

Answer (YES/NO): YES